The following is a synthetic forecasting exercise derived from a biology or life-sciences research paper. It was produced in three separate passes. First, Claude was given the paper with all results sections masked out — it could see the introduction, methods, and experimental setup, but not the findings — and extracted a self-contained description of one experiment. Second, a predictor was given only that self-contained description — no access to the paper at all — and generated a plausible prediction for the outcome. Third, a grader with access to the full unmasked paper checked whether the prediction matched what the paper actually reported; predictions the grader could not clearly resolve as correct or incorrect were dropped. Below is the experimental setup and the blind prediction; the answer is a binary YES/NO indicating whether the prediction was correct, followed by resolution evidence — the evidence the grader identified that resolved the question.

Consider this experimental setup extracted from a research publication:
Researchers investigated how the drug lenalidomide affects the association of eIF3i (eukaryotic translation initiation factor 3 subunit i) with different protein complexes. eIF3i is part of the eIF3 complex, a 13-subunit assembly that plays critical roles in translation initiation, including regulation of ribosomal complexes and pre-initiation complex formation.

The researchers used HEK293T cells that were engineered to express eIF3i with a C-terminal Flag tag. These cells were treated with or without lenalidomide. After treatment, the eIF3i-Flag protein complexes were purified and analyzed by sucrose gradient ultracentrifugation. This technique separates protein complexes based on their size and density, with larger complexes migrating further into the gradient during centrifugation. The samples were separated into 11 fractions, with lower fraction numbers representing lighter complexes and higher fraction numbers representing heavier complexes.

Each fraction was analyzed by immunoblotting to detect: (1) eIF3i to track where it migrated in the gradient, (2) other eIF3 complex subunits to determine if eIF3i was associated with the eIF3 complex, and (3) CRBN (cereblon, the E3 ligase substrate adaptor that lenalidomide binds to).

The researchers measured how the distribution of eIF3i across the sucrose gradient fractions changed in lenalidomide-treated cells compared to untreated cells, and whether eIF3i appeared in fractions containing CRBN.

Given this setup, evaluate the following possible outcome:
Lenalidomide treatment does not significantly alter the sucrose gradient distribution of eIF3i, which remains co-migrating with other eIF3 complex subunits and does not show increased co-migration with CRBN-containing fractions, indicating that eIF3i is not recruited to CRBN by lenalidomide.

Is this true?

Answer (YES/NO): NO